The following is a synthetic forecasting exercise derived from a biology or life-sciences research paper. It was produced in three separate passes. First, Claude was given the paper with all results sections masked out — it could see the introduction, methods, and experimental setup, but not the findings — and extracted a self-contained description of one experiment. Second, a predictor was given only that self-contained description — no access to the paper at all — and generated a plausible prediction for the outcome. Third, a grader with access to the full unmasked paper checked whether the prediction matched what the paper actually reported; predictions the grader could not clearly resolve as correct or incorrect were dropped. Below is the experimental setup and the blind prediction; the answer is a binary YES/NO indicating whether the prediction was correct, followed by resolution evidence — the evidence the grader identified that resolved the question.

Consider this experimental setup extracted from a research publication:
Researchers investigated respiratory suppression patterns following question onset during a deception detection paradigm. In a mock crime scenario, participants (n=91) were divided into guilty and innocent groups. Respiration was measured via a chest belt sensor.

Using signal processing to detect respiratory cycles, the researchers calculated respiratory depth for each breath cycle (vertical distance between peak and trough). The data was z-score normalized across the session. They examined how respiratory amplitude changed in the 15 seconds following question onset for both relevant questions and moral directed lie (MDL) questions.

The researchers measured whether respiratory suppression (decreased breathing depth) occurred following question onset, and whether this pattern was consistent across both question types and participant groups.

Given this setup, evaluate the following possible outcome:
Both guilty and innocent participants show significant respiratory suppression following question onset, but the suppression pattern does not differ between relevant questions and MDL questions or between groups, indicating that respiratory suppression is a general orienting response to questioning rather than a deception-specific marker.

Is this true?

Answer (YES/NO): NO